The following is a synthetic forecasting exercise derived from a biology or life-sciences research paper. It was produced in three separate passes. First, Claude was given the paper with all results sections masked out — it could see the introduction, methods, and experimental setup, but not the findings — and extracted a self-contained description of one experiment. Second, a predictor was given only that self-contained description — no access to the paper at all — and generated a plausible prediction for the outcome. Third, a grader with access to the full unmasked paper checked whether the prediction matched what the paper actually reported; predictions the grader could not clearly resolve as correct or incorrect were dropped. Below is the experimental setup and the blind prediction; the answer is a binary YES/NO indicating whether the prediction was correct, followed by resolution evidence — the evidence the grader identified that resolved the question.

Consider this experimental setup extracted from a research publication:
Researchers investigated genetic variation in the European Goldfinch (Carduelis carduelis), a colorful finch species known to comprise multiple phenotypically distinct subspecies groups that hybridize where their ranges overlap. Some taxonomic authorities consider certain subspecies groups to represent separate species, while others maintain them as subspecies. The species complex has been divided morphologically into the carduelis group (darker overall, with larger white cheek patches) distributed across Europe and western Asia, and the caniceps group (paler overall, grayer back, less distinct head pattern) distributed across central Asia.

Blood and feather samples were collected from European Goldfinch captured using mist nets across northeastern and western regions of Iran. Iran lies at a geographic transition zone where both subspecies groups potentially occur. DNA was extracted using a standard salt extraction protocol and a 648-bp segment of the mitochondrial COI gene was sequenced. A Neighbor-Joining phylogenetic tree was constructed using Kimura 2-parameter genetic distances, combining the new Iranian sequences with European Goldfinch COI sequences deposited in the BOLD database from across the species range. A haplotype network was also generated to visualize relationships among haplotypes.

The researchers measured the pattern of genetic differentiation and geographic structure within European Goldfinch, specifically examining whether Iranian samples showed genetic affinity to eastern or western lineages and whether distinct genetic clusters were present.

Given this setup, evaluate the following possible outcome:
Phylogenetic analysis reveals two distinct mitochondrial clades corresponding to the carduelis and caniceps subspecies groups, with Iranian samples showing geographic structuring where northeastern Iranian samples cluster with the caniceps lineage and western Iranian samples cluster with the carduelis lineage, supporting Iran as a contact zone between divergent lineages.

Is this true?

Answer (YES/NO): NO